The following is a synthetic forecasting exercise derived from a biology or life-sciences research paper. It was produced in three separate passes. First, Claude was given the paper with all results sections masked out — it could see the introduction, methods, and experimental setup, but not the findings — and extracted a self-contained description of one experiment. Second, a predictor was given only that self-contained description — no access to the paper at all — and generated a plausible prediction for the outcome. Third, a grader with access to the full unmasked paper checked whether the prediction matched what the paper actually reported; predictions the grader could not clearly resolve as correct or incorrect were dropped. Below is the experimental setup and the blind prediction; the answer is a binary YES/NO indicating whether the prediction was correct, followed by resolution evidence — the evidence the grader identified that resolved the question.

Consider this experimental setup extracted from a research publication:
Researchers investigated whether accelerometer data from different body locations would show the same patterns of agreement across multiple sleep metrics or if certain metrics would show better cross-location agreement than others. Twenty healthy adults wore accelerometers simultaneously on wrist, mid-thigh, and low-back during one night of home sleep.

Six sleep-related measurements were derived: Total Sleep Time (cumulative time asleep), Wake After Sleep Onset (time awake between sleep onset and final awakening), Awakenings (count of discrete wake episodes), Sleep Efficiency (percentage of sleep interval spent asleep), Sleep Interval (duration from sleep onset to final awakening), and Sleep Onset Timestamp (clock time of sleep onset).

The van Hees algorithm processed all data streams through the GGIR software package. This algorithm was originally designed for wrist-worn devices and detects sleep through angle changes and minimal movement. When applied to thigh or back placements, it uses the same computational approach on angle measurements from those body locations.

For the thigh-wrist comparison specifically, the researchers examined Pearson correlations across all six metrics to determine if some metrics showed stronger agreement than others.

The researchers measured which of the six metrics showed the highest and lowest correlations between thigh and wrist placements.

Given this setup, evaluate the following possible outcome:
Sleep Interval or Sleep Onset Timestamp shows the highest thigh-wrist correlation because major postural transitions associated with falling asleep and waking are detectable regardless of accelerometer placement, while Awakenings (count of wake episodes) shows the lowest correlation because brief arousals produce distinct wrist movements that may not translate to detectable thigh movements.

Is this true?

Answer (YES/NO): YES